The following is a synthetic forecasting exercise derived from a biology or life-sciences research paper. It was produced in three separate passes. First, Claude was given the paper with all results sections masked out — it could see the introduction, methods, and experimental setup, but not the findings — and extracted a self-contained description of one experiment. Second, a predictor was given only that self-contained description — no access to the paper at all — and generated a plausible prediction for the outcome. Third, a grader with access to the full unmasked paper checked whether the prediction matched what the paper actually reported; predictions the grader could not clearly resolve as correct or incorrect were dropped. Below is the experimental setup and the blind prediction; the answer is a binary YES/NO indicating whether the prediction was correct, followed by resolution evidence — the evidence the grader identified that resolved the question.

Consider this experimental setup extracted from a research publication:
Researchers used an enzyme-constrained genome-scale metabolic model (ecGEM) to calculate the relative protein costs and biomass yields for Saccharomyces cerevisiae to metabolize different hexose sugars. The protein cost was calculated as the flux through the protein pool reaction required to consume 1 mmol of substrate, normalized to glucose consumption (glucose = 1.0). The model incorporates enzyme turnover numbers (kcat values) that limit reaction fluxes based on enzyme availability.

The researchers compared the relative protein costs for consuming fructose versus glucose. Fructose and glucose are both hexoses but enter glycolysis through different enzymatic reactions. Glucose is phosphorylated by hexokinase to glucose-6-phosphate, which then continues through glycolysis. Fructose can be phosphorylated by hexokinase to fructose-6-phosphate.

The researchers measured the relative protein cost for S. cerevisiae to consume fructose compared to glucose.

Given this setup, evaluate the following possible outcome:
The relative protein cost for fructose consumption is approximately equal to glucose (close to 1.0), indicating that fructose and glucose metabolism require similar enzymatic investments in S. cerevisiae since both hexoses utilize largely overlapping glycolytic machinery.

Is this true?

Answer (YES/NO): NO